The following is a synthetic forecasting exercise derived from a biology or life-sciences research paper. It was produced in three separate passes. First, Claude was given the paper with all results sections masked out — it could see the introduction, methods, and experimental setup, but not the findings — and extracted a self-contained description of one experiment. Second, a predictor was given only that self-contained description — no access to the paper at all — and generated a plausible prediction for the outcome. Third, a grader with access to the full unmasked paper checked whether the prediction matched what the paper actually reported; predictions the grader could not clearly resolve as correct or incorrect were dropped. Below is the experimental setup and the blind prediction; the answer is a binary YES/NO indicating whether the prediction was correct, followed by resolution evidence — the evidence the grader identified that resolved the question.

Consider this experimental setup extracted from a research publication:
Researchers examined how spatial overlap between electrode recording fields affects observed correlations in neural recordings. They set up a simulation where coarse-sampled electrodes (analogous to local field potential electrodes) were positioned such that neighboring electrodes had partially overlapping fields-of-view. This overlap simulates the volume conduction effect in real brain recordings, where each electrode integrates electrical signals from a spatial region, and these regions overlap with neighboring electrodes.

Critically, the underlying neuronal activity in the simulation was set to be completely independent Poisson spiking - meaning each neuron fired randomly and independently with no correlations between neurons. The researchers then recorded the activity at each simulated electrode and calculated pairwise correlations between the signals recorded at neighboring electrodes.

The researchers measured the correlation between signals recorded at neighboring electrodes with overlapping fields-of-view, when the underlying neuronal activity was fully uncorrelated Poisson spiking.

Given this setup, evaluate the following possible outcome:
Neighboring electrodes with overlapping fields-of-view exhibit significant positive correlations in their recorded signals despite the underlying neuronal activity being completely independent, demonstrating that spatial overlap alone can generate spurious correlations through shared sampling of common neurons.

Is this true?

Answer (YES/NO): YES